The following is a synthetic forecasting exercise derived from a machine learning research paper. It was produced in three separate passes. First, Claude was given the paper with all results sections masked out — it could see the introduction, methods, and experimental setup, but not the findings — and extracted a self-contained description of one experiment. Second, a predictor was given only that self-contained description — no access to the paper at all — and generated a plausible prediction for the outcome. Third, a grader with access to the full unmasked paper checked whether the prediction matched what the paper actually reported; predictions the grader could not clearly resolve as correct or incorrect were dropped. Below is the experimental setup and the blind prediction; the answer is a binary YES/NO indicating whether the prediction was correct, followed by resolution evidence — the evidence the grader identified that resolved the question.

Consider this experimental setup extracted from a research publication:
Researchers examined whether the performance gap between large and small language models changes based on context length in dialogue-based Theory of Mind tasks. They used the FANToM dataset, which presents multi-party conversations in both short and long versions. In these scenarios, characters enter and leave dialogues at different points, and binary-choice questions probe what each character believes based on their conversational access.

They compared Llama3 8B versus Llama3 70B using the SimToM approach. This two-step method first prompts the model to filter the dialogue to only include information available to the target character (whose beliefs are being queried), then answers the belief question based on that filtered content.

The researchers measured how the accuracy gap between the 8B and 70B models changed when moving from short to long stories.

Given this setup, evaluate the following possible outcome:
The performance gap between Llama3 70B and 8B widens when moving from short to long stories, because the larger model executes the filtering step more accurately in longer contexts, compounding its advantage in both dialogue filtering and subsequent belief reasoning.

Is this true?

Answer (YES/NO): NO